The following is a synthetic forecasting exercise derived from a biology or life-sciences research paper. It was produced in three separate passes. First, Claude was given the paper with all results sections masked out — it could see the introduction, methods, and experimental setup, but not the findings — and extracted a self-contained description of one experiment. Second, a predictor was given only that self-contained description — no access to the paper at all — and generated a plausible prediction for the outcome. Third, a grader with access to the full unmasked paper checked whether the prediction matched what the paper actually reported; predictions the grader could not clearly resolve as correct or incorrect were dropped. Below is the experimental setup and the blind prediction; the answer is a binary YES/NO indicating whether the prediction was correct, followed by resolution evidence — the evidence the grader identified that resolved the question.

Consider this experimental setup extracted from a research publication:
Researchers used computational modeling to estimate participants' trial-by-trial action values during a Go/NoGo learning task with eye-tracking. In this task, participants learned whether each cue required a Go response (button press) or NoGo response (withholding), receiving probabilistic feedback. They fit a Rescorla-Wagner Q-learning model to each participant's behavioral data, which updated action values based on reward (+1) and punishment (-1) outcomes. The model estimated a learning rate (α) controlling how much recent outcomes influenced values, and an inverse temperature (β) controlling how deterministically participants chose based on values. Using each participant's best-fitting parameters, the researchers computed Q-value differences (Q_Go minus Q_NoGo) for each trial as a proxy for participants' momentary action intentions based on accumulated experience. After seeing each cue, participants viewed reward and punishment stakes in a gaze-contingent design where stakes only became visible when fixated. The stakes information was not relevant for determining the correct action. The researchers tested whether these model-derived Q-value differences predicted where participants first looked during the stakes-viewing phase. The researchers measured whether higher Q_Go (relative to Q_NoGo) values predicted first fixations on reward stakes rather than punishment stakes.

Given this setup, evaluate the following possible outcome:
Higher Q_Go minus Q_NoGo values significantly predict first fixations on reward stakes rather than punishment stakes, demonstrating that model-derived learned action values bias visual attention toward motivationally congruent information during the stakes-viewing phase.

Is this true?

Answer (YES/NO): YES